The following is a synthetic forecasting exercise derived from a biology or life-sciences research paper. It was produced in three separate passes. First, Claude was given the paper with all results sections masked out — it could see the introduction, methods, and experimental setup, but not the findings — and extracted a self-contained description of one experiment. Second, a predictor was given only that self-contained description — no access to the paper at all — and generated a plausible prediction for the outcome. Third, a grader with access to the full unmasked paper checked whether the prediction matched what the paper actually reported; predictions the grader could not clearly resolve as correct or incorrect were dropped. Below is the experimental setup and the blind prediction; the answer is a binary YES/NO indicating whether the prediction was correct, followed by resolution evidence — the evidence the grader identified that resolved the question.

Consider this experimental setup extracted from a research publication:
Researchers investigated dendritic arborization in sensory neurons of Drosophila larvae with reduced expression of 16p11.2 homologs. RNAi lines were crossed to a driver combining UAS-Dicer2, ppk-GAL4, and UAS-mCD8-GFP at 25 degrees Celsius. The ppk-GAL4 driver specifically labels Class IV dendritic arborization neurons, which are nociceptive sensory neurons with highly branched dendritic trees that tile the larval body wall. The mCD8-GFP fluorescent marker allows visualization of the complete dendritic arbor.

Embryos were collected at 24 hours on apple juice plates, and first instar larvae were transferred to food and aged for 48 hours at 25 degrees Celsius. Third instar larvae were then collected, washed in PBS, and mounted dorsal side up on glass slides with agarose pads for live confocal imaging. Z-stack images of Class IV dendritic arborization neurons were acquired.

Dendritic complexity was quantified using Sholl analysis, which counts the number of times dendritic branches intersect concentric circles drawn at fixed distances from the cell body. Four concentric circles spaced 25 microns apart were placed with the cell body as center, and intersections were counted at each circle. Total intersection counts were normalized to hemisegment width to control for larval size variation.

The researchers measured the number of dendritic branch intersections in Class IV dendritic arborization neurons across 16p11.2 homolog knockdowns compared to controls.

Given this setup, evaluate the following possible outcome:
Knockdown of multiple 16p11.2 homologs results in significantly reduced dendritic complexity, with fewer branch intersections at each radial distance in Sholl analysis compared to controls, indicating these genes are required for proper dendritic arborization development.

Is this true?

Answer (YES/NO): YES